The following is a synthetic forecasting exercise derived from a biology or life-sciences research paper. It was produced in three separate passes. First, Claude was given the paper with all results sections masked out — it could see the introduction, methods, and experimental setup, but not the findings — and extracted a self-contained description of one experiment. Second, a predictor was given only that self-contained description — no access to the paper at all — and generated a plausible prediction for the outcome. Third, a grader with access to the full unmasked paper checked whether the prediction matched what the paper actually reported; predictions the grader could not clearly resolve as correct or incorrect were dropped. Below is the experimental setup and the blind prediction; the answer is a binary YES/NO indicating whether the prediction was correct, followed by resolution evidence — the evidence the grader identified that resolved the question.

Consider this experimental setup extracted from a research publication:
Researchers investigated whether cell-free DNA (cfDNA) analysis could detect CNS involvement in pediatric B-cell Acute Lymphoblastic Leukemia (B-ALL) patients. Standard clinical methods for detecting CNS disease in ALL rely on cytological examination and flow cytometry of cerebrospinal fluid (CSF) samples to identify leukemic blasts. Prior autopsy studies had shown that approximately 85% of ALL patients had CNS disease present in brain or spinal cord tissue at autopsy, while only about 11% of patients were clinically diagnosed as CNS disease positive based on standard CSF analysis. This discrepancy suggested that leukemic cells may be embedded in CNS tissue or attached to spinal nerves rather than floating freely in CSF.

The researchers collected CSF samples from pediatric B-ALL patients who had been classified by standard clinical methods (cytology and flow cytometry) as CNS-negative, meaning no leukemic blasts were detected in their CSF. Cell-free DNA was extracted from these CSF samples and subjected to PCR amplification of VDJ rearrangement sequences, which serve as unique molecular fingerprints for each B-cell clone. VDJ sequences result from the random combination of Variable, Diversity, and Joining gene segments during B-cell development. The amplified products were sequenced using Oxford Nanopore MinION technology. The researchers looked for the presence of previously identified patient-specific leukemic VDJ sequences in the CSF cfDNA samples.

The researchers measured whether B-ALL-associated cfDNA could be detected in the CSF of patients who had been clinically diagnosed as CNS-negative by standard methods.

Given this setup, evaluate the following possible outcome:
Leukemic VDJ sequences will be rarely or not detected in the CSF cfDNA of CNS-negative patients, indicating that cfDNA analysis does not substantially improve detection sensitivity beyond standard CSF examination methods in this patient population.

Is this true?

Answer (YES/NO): NO